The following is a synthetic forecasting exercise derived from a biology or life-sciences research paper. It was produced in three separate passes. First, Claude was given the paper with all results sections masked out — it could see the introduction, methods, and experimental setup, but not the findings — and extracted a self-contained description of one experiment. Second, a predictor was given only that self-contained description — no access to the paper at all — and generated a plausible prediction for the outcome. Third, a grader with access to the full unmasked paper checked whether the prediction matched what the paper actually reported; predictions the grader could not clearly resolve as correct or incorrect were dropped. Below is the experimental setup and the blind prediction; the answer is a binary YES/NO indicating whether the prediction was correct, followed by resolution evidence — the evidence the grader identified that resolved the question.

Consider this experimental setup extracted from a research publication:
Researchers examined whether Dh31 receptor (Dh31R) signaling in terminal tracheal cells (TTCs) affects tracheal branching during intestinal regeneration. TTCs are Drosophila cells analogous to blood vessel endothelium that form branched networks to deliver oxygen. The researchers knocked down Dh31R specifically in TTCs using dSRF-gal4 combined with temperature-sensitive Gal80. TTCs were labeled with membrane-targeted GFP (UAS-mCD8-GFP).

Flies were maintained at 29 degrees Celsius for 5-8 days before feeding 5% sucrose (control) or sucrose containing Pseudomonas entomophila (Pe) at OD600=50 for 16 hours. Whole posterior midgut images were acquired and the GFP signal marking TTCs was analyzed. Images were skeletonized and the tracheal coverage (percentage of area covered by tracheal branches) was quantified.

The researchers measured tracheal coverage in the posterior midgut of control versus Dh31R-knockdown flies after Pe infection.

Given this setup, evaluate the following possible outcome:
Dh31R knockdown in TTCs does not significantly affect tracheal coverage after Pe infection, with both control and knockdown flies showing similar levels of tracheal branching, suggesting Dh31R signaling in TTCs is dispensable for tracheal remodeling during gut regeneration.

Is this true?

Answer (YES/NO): NO